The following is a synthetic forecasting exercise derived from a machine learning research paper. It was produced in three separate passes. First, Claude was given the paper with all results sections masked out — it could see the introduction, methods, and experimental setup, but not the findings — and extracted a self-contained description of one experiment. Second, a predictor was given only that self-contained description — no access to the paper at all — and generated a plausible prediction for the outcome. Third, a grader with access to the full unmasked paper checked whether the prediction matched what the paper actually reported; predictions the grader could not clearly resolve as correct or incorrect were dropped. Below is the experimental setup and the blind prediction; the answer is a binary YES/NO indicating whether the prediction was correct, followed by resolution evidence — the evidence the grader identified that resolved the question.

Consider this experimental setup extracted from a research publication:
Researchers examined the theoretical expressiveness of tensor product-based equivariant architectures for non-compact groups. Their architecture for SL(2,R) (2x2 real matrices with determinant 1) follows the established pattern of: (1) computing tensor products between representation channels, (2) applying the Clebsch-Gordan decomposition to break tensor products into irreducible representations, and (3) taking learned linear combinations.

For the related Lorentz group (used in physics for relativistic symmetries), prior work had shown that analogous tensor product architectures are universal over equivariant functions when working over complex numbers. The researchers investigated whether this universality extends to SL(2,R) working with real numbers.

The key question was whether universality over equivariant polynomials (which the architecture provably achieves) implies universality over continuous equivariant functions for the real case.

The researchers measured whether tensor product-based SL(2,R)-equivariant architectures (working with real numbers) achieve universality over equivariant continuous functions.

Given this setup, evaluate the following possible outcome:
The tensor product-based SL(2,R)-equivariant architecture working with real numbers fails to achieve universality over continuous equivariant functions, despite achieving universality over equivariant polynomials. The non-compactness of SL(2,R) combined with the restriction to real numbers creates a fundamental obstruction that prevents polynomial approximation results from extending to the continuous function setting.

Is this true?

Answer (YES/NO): YES